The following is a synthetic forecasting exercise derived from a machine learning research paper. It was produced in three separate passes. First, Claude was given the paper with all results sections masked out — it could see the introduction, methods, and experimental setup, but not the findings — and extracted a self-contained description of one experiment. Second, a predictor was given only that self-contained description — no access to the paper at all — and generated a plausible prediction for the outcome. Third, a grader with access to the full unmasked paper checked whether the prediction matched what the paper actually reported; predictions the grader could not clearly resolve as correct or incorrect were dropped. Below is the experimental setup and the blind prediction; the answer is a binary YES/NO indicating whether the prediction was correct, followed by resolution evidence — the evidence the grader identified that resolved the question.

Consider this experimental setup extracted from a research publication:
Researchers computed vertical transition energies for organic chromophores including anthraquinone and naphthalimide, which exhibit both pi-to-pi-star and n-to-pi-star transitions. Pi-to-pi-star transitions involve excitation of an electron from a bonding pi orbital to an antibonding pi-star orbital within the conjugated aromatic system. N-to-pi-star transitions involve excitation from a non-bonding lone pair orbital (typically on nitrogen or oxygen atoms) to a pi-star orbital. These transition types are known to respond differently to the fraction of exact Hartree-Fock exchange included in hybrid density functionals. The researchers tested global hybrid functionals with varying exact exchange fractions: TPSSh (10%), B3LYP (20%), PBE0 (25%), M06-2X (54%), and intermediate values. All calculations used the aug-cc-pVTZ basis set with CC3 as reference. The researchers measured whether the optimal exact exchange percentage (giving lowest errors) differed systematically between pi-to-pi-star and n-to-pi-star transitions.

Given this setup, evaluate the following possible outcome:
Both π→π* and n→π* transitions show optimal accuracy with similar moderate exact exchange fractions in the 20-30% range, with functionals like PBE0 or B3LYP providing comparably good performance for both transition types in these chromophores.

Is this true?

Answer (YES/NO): NO